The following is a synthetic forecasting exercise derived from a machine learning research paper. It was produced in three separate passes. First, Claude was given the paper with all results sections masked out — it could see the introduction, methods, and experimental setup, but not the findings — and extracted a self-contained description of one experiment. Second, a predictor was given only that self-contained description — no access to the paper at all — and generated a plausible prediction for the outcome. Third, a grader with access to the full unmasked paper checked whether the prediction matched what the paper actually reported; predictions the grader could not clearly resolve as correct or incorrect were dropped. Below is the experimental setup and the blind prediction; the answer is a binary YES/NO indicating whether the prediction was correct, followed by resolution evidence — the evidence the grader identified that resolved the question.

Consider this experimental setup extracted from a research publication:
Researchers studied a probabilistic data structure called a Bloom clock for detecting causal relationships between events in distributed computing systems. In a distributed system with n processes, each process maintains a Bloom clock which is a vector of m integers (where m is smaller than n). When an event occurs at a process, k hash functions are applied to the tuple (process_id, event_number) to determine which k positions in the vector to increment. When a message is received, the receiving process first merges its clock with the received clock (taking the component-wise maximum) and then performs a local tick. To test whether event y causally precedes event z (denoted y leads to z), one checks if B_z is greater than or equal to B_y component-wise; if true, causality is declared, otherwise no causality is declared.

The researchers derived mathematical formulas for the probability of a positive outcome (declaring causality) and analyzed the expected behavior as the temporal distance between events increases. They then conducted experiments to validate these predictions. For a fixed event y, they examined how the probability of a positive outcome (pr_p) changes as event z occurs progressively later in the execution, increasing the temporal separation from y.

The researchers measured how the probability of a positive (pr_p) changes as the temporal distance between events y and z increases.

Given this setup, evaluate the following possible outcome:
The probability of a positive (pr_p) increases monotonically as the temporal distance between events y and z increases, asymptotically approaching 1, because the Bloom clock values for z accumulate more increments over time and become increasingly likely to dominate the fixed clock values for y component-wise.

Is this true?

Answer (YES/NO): YES